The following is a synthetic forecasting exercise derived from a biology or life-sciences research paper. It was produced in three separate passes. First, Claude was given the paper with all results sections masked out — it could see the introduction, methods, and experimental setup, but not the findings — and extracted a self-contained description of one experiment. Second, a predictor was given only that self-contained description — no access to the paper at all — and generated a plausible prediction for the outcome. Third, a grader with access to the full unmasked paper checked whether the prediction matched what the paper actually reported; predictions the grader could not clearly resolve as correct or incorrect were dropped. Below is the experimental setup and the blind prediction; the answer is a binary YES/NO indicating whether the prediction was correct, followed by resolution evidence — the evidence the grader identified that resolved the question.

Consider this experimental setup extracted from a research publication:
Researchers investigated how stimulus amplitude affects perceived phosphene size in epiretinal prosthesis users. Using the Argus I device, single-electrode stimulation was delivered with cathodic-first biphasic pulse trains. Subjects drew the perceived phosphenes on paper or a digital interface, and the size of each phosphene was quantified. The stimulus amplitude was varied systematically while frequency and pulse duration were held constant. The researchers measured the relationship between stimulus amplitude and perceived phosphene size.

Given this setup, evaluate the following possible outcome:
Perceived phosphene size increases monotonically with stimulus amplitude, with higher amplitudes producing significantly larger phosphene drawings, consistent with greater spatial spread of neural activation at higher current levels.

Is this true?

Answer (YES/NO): YES